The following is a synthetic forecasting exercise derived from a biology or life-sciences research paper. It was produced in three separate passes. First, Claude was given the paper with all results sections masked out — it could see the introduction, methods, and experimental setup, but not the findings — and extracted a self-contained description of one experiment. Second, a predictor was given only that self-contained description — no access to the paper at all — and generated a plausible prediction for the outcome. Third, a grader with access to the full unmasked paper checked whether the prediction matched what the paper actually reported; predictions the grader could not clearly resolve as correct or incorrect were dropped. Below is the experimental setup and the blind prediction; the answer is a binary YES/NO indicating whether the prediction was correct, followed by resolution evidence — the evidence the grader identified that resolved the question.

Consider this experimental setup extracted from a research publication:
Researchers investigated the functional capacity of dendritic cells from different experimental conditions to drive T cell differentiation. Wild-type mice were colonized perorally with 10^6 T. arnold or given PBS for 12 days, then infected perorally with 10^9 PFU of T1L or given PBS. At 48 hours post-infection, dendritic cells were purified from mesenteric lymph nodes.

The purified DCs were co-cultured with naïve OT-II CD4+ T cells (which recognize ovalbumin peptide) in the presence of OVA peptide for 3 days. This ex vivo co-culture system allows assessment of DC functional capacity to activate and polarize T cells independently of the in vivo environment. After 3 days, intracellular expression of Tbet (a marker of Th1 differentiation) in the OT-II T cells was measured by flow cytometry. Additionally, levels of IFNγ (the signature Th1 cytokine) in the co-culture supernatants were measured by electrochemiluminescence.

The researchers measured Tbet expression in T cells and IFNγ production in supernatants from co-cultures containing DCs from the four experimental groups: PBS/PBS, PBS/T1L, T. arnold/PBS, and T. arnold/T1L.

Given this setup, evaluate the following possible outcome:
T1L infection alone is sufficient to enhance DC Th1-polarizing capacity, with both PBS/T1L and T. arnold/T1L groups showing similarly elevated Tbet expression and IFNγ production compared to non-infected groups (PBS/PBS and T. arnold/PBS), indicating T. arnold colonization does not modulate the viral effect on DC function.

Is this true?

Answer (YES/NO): NO